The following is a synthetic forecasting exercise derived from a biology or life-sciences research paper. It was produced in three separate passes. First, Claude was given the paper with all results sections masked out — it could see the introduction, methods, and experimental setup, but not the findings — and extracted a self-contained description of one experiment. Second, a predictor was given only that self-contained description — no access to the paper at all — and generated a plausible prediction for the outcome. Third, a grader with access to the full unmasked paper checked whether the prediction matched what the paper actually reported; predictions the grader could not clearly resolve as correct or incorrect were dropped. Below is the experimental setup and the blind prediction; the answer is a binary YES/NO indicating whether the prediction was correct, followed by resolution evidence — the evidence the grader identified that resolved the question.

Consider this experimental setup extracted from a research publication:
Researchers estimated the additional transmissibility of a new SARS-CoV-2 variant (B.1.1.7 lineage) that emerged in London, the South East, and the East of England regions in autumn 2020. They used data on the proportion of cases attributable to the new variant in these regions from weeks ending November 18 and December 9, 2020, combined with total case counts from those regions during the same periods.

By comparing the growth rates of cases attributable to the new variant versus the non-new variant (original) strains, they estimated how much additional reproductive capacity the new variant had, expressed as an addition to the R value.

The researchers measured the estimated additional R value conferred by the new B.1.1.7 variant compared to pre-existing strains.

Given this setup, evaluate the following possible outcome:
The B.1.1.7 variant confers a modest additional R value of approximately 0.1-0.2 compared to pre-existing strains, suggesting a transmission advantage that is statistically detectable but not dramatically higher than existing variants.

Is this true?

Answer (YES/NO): NO